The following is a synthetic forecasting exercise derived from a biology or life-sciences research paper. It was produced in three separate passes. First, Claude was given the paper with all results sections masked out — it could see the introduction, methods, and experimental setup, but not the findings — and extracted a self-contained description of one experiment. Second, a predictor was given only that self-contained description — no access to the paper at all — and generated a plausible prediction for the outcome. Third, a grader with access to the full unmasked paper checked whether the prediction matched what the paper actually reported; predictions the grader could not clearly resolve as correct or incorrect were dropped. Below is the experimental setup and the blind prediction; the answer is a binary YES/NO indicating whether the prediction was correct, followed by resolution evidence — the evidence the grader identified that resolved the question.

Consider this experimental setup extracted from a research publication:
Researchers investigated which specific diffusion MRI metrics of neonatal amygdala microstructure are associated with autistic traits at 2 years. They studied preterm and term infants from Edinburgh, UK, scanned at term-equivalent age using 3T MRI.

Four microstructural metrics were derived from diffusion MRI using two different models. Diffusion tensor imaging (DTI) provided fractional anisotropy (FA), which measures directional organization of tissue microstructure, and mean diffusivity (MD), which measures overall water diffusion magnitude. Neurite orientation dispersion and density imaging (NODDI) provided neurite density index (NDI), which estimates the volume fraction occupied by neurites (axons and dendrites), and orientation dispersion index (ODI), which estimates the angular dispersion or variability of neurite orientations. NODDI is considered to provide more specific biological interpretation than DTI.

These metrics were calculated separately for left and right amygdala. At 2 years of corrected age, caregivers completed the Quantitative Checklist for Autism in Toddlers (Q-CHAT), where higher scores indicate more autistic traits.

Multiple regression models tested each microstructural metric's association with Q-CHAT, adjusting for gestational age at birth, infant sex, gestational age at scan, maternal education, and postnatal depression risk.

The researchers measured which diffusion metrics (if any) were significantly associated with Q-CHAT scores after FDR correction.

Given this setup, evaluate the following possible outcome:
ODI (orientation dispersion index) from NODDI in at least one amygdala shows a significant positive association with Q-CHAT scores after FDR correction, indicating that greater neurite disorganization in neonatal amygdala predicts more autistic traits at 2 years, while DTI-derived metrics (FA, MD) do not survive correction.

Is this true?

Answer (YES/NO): NO